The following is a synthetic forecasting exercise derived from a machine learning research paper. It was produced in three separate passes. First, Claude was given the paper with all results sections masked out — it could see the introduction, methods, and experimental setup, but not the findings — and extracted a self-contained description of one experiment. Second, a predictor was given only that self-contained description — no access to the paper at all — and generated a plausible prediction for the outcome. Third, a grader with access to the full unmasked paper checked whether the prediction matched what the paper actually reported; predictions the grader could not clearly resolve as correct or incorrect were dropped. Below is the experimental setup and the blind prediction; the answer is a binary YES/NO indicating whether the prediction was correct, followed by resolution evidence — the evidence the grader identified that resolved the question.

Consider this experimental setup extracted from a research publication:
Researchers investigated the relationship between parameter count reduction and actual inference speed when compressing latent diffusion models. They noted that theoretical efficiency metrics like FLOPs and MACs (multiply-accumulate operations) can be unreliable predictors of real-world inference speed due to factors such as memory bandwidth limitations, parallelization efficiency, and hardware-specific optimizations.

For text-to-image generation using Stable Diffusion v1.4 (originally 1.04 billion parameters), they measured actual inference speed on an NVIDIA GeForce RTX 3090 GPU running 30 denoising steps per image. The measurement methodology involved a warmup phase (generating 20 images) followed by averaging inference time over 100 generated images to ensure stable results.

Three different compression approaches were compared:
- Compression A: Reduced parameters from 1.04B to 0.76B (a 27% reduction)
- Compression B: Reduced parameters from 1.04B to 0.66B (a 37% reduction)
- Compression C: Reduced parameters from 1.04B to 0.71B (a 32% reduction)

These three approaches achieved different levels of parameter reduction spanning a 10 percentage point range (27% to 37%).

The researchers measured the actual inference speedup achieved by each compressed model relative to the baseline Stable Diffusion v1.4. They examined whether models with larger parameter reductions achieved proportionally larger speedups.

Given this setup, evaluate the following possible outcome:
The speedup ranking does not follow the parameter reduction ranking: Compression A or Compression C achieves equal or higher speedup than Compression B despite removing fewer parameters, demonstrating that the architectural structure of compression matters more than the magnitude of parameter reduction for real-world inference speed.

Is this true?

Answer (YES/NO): NO